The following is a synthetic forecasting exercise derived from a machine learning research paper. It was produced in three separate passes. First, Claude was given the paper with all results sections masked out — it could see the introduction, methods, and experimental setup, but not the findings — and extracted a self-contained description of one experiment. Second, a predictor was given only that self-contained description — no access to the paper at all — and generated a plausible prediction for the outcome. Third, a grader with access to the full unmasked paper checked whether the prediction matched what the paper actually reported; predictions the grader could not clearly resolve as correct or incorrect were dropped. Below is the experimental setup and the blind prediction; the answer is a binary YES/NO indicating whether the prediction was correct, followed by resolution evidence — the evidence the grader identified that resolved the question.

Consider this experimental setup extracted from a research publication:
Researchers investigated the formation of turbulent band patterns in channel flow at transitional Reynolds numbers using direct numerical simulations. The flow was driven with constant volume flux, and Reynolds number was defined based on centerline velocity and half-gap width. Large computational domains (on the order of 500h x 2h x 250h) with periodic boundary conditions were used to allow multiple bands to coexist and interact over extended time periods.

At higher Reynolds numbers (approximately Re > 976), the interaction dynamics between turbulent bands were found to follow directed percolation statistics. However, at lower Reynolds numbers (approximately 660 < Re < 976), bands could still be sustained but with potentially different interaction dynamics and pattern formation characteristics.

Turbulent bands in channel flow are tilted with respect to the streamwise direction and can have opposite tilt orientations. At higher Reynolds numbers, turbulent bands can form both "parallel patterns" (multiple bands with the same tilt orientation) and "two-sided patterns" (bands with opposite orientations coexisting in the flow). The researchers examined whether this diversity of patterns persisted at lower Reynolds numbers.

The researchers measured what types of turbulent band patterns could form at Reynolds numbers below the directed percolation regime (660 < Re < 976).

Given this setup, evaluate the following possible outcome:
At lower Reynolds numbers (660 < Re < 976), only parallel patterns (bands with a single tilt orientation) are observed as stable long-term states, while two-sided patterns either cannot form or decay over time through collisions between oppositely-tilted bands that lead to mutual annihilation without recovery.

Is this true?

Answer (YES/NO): YES